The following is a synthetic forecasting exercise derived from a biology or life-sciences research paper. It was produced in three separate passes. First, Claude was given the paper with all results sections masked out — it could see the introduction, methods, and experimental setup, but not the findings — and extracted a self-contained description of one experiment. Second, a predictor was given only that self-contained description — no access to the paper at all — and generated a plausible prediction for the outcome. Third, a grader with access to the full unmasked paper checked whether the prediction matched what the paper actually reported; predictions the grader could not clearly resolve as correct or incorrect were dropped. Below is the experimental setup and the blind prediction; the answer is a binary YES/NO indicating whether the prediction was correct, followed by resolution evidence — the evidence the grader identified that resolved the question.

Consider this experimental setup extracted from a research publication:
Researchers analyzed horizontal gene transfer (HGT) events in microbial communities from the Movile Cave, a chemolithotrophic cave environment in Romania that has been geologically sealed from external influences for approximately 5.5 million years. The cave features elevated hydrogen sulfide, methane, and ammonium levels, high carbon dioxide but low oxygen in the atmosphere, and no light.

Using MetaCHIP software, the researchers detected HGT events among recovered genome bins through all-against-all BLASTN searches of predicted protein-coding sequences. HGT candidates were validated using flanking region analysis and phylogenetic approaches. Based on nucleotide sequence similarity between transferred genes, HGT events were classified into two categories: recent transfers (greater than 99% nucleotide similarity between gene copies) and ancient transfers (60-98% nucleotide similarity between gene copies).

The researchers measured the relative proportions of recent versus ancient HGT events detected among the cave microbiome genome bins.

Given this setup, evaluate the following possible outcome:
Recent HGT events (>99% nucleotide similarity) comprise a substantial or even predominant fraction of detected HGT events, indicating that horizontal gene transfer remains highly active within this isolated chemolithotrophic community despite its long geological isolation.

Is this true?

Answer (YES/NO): NO